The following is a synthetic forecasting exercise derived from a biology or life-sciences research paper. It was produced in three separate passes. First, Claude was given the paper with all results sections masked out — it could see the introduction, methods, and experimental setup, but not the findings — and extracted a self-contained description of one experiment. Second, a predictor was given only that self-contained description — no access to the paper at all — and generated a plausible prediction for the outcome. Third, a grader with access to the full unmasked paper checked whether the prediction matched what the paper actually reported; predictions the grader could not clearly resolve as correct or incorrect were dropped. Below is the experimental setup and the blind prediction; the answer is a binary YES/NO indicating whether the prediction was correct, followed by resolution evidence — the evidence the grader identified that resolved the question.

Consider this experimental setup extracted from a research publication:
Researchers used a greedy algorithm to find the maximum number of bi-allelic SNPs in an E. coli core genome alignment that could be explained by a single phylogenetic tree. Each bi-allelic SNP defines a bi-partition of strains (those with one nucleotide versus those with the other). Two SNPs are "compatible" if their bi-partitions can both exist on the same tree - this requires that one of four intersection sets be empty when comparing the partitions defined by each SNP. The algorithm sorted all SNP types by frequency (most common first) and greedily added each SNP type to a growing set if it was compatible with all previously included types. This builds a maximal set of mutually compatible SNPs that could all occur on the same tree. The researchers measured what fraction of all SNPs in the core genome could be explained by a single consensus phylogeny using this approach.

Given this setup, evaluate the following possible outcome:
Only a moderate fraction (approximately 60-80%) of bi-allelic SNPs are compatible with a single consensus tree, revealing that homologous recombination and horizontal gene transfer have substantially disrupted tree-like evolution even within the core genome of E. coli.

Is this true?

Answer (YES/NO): NO